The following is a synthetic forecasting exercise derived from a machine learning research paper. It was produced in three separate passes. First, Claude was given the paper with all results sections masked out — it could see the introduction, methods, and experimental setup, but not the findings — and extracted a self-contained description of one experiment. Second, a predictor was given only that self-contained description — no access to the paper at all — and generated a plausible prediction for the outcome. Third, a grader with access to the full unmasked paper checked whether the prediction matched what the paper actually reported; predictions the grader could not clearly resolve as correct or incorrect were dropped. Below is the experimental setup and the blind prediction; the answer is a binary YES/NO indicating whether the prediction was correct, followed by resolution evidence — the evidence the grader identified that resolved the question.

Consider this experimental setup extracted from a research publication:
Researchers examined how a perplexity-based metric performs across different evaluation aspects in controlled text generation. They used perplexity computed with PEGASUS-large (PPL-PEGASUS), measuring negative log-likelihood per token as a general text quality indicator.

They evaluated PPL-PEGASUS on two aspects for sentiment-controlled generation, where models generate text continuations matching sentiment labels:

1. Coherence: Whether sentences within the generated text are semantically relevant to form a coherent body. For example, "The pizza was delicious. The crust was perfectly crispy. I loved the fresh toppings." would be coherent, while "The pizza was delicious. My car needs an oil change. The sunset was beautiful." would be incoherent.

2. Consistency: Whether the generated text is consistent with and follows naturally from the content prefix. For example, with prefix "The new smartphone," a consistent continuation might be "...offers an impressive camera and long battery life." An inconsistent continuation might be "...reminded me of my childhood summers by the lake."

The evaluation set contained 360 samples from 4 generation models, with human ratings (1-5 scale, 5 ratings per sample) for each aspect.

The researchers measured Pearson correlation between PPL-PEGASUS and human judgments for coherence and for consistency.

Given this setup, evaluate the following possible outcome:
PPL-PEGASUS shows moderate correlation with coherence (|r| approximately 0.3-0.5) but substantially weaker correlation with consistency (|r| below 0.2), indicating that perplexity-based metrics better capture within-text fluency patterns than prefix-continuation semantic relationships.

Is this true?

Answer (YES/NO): NO